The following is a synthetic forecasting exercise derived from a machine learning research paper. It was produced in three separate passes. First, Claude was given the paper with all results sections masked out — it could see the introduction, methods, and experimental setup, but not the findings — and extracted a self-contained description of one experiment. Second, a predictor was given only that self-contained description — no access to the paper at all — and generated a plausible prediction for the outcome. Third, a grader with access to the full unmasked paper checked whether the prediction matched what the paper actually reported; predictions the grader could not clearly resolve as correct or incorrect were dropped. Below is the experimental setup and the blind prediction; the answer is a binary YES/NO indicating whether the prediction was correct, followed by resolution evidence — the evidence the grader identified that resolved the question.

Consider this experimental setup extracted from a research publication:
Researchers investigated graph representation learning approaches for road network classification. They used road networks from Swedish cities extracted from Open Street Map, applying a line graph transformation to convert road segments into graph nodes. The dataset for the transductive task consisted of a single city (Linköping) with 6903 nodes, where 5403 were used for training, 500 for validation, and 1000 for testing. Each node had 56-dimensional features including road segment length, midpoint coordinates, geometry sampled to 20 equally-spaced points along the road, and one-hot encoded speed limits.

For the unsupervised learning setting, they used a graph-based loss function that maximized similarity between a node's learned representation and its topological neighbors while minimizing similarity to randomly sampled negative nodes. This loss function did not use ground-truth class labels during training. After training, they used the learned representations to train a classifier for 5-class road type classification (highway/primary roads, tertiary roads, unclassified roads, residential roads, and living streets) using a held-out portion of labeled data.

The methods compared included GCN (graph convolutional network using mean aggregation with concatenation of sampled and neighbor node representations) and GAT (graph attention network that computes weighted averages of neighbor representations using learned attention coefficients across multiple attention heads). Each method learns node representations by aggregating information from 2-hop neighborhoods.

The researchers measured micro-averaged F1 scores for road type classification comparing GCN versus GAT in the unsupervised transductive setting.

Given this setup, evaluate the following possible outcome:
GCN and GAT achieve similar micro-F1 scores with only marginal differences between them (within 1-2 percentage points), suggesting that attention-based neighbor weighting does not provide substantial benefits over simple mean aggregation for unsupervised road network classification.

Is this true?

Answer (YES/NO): NO